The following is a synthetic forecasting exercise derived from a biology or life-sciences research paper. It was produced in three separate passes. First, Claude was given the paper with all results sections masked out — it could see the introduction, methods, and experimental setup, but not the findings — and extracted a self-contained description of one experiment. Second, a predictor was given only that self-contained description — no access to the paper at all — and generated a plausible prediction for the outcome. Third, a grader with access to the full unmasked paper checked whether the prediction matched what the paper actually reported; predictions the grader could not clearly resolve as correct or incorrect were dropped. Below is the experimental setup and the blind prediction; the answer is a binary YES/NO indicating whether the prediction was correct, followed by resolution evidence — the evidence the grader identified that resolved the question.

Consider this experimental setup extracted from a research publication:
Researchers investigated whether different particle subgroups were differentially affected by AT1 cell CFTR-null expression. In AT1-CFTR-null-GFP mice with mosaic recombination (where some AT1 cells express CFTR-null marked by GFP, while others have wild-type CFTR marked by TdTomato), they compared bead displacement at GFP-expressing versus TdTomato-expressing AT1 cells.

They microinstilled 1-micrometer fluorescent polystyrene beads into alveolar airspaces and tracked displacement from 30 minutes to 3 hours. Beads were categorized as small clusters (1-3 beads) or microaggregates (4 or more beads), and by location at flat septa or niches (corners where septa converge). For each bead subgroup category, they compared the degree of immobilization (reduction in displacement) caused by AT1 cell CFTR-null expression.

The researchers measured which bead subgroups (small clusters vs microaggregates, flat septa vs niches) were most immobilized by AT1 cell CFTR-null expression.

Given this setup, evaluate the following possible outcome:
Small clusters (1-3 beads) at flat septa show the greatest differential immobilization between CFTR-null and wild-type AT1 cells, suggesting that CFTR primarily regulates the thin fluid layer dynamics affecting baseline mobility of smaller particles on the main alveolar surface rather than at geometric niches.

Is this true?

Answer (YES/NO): YES